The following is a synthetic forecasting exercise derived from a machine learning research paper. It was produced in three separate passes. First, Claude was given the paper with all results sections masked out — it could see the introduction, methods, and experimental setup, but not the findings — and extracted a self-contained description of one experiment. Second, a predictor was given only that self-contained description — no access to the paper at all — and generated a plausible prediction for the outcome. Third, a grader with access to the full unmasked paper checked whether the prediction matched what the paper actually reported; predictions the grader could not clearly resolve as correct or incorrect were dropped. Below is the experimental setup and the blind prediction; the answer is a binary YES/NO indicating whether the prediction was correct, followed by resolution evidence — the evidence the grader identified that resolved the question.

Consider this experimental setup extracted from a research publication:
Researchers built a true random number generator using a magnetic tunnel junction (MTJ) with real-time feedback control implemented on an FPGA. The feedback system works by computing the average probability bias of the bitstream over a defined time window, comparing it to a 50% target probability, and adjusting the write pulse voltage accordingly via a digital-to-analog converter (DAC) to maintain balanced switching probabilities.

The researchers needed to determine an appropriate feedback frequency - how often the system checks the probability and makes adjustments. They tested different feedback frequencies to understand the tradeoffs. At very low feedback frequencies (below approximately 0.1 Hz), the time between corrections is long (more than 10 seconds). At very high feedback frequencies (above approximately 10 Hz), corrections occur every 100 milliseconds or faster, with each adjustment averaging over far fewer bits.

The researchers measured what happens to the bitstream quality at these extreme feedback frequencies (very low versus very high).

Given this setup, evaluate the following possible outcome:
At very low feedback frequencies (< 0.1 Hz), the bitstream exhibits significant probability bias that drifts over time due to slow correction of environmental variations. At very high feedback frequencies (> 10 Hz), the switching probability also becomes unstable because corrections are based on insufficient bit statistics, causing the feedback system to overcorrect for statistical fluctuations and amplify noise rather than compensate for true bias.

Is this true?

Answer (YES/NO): NO